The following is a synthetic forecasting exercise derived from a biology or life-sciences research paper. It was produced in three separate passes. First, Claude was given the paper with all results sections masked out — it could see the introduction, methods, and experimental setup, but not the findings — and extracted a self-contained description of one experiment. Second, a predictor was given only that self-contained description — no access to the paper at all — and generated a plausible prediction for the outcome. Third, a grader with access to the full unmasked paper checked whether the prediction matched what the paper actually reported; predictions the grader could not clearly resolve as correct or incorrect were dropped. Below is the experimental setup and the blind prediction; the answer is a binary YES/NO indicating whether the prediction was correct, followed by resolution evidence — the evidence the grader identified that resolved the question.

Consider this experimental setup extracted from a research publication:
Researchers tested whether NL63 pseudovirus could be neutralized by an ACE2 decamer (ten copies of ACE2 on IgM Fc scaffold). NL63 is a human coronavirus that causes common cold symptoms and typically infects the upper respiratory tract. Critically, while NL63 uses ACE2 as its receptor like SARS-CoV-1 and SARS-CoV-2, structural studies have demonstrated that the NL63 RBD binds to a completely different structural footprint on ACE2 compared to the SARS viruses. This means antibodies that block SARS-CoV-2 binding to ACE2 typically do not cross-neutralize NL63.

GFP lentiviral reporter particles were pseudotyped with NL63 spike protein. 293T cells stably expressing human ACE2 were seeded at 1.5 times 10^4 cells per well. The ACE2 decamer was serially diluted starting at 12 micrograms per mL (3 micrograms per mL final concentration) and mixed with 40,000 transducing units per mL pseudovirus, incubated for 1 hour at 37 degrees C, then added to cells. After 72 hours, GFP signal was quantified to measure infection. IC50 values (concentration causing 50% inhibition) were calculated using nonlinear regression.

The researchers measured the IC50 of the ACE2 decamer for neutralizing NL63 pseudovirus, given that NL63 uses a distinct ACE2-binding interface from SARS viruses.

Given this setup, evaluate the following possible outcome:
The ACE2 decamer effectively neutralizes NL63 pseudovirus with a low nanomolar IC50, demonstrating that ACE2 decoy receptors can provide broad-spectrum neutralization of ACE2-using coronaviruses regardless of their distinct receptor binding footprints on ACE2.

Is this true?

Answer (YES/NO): NO